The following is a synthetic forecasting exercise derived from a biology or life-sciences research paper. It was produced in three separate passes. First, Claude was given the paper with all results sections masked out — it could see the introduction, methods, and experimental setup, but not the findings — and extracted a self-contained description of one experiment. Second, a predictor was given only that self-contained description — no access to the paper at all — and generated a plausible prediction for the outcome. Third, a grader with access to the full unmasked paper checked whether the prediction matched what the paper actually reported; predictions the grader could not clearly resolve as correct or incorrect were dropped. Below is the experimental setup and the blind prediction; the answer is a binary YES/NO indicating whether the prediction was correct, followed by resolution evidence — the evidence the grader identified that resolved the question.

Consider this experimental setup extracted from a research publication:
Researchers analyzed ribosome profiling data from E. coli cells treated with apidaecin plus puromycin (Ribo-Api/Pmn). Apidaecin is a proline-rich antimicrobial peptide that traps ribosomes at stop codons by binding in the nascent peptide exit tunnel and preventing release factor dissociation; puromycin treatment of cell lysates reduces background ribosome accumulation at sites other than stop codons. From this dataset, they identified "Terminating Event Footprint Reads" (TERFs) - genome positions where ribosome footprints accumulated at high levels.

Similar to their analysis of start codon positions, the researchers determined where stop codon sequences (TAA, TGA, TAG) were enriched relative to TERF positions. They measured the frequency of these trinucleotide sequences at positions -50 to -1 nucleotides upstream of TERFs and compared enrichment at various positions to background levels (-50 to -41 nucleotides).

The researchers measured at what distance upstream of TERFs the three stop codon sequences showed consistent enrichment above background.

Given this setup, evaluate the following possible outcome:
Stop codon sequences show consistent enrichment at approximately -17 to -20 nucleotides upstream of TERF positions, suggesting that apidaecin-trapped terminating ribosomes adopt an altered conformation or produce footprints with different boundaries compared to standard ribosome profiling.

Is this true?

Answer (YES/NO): NO